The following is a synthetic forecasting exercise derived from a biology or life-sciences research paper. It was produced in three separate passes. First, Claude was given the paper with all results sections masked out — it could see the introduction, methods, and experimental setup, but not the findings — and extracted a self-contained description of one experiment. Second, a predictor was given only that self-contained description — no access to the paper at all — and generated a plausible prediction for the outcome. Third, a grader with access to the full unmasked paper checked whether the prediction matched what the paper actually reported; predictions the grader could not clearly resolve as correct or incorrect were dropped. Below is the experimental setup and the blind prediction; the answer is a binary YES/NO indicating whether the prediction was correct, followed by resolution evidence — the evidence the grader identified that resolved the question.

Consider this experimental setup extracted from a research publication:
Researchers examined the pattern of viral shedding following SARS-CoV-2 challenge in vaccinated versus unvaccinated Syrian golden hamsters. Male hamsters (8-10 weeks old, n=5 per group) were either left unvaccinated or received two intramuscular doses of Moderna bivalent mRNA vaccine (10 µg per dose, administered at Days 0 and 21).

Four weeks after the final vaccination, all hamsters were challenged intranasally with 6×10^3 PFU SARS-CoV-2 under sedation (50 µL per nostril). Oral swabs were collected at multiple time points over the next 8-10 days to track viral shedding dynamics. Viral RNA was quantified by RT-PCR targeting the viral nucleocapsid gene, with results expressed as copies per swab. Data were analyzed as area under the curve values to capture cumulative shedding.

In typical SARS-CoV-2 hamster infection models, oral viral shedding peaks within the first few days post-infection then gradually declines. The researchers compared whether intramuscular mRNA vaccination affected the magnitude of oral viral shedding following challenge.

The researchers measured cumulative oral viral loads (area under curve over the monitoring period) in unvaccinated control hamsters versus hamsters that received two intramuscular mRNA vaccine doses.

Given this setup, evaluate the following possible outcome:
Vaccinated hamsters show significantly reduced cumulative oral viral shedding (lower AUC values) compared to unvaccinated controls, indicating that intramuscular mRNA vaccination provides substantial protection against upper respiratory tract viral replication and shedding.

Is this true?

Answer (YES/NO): NO